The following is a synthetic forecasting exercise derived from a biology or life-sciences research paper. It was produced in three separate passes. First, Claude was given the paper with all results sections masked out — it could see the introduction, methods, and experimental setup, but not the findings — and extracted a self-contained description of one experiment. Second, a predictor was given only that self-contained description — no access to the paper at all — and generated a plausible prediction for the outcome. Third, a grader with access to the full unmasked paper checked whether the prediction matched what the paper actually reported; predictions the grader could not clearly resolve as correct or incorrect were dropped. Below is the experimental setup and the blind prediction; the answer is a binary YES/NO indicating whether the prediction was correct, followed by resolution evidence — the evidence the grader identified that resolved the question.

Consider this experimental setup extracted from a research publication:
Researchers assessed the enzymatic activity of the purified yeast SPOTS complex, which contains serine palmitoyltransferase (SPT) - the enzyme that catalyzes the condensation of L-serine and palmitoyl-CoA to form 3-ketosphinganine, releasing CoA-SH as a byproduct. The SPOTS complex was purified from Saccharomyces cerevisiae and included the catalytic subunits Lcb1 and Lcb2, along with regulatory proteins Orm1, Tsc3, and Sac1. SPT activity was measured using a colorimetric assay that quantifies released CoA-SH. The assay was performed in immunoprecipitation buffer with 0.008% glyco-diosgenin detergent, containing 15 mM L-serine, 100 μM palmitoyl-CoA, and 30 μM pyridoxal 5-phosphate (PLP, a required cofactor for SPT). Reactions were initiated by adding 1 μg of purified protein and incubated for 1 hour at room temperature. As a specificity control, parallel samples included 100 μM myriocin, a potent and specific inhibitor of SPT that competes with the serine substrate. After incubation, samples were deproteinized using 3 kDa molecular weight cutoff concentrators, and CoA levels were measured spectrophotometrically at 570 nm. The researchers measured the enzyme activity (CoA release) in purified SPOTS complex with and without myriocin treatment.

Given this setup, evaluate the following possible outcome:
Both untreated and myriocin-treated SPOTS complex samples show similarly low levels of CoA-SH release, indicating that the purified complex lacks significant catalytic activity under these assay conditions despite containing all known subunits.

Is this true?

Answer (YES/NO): NO